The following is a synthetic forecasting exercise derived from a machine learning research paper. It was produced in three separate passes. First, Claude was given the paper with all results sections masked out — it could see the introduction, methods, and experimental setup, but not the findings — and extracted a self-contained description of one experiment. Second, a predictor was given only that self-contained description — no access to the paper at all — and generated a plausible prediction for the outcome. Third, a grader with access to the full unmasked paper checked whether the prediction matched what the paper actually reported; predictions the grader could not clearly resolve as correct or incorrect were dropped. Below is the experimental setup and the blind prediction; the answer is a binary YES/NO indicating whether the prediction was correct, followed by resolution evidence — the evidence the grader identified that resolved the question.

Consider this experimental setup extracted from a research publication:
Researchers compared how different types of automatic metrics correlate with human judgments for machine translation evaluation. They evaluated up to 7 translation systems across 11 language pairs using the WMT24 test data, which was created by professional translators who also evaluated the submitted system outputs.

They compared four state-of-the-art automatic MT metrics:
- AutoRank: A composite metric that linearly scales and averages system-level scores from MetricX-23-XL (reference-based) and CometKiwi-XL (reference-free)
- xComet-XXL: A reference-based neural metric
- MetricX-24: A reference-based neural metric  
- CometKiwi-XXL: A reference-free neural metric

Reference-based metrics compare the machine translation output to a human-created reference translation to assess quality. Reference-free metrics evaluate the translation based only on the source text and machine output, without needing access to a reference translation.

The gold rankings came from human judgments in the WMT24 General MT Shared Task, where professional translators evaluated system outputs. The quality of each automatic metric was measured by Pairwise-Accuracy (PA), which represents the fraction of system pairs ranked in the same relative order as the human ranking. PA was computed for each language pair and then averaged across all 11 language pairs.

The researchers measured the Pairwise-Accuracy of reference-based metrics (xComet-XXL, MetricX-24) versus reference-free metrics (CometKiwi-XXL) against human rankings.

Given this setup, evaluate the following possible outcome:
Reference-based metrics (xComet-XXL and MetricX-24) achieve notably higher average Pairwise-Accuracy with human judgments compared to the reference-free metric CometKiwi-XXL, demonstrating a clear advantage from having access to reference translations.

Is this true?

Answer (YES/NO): NO